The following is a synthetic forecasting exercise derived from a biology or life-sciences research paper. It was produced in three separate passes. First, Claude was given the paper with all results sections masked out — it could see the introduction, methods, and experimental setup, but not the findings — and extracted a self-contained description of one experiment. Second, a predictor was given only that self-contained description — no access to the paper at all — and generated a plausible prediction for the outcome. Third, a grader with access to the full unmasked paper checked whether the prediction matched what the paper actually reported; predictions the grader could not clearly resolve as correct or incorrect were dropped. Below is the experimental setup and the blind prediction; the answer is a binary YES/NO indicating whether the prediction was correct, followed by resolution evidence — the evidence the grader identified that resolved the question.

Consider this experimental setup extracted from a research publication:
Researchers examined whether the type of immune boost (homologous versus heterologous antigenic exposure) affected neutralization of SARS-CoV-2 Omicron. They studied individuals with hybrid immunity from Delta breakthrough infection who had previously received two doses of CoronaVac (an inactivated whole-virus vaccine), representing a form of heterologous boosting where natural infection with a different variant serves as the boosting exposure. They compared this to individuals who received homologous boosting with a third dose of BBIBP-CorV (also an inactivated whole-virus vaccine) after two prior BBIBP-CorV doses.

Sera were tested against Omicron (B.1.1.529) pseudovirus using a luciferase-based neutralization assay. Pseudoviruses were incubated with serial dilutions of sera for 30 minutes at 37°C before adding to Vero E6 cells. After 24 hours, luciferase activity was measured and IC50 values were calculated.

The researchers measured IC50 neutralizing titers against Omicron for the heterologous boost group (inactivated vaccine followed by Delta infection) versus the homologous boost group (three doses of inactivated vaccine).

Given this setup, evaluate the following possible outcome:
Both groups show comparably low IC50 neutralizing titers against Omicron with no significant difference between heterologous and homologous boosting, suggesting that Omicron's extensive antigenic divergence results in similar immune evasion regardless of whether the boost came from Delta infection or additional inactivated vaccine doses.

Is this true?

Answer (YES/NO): NO